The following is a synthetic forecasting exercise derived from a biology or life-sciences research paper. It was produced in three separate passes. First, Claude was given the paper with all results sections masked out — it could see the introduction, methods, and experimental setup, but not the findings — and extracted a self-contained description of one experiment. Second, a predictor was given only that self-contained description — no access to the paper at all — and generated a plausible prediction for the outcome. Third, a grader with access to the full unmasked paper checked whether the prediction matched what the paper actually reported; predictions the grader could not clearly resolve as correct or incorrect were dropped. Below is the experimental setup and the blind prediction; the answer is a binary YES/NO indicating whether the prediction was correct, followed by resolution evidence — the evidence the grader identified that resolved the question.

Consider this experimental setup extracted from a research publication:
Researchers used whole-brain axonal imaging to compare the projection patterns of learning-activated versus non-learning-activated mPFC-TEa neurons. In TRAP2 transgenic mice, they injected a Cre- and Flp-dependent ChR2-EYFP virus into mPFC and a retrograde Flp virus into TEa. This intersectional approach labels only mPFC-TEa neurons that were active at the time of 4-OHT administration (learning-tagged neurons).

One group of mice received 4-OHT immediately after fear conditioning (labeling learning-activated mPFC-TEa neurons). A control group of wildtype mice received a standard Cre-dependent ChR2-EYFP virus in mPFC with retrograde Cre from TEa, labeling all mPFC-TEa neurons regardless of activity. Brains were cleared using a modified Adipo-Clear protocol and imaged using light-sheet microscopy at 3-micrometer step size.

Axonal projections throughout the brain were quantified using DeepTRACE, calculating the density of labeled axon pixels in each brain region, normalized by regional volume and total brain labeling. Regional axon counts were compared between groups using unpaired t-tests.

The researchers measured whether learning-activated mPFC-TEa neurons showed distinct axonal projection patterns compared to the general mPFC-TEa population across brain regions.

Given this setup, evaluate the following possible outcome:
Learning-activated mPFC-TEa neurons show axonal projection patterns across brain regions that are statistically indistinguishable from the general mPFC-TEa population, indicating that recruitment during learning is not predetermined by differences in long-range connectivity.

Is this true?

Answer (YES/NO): NO